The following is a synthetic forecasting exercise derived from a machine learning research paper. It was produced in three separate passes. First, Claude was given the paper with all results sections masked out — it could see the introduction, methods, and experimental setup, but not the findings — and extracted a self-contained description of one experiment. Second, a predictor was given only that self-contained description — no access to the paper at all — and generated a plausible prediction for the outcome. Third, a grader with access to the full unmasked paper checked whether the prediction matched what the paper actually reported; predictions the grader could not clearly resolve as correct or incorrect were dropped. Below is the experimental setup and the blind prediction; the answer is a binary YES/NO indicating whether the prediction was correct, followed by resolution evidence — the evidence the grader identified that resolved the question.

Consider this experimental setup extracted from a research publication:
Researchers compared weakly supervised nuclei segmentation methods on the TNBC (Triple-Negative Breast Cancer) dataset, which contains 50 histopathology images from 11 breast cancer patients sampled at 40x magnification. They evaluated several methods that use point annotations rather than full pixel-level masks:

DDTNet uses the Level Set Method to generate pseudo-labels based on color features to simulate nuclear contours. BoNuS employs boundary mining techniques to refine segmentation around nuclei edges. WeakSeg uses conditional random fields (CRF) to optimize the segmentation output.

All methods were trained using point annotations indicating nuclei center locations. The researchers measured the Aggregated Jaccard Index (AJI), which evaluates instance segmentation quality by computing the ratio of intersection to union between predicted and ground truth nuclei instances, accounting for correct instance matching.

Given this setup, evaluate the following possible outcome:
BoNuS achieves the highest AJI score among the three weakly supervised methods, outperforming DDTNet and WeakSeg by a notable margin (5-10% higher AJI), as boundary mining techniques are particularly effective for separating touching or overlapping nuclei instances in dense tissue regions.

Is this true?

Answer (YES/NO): NO